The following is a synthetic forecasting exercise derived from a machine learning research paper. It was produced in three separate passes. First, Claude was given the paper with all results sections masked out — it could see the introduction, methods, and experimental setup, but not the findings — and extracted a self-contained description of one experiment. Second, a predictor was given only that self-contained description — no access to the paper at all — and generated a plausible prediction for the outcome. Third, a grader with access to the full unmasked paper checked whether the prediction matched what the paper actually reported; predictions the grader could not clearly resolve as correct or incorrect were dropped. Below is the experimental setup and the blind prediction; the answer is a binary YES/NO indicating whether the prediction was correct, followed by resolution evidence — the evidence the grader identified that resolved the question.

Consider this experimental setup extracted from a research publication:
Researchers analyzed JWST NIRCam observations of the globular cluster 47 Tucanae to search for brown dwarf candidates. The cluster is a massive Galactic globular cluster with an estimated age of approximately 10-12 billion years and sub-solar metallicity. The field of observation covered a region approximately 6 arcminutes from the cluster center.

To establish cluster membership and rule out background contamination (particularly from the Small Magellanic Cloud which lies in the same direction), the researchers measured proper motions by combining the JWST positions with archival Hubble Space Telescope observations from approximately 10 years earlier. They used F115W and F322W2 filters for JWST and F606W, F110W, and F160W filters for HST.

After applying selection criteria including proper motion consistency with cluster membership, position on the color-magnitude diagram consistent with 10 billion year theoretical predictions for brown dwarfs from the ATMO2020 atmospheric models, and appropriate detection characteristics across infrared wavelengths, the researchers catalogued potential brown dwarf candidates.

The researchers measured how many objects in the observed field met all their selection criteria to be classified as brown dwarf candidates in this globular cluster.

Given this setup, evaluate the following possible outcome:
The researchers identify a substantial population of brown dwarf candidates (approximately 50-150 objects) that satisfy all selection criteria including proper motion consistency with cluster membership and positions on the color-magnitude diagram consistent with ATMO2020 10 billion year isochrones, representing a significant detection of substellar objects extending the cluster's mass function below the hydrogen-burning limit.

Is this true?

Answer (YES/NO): NO